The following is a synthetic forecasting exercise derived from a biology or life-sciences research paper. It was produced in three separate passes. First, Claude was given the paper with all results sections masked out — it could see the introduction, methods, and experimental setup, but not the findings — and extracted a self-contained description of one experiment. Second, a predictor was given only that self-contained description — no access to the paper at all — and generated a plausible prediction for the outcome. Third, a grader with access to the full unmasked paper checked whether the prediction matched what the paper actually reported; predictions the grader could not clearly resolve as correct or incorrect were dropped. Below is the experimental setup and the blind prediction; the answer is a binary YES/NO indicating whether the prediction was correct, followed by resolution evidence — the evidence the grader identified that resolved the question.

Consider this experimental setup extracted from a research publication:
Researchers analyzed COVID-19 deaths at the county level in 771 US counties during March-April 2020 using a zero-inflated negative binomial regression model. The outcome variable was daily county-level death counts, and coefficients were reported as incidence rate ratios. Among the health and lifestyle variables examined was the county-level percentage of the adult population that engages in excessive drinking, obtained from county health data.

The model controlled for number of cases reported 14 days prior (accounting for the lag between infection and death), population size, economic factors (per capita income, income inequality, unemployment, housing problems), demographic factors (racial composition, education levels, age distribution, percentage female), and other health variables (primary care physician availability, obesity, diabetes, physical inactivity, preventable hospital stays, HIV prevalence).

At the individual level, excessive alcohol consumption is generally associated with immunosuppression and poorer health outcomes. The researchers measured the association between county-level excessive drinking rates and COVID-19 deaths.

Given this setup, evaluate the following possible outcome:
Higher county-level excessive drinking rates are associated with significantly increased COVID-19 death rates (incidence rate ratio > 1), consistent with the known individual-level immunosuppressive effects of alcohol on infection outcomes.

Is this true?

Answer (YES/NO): NO